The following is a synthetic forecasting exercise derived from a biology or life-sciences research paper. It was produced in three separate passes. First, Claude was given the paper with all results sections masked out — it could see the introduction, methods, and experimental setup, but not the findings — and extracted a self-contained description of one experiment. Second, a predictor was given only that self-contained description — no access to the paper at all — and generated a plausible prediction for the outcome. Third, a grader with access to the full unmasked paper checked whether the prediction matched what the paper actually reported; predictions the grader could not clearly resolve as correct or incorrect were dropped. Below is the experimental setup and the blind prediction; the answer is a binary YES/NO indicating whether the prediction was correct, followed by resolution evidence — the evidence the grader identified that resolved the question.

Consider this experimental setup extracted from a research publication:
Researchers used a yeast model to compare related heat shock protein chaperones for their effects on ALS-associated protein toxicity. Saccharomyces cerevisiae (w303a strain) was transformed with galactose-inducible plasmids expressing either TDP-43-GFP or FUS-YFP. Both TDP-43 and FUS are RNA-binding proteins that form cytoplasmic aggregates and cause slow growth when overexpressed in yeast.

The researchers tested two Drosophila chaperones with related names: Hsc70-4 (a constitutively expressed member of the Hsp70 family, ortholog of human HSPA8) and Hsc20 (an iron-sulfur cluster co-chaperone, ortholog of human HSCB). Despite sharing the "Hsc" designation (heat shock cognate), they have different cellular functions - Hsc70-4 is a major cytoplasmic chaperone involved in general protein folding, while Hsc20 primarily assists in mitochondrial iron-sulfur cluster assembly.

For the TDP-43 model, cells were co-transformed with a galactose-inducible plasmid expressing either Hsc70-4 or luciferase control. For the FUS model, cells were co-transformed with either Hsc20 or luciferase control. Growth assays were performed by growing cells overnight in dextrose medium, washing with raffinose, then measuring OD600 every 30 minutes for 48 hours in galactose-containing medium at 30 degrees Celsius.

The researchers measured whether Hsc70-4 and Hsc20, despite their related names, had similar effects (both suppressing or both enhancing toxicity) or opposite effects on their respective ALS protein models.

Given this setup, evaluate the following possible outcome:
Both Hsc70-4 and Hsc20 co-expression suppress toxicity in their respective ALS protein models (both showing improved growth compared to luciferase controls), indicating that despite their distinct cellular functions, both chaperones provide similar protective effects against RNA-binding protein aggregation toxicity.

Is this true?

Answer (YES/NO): NO